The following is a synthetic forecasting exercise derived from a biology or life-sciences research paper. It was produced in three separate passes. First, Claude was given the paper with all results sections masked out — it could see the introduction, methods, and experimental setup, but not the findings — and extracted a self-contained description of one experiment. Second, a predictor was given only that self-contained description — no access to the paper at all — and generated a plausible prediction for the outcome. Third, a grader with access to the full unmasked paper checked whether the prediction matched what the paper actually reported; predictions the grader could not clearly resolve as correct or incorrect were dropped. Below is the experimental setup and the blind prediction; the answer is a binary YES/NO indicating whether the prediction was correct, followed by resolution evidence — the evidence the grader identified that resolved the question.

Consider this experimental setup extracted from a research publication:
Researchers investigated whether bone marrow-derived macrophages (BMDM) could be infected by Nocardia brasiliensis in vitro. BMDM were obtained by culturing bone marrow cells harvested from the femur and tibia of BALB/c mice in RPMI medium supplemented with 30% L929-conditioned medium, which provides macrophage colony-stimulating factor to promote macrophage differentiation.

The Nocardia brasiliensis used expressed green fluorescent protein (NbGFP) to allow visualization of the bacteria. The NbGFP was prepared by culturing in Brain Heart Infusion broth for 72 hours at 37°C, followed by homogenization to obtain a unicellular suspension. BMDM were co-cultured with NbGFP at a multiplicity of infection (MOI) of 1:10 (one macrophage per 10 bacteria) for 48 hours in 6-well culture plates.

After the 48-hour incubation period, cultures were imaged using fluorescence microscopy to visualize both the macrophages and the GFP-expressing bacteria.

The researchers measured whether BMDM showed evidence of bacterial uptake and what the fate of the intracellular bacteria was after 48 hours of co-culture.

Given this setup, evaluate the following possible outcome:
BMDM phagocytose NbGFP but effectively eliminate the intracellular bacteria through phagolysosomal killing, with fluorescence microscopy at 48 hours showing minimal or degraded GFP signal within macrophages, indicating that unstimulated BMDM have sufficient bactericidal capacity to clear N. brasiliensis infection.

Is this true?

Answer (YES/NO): NO